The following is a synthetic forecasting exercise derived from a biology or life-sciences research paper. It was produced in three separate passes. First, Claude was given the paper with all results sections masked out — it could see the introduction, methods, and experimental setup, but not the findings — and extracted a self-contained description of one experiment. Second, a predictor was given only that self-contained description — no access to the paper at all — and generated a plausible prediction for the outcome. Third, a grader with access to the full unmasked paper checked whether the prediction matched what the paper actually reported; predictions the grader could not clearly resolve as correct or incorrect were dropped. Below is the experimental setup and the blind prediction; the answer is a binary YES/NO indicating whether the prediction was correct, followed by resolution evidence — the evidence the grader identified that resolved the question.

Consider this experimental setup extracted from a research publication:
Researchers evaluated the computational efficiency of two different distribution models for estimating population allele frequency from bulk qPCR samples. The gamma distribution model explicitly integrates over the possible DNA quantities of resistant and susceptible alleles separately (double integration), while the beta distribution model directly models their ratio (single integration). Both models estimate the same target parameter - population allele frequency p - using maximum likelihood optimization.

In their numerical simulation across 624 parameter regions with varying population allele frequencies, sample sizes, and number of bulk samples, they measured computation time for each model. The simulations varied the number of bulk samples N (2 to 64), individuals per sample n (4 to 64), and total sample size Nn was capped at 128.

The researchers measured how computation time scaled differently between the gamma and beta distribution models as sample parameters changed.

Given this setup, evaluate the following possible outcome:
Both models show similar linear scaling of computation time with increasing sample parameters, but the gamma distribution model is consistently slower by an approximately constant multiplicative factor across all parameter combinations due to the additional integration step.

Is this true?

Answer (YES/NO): NO